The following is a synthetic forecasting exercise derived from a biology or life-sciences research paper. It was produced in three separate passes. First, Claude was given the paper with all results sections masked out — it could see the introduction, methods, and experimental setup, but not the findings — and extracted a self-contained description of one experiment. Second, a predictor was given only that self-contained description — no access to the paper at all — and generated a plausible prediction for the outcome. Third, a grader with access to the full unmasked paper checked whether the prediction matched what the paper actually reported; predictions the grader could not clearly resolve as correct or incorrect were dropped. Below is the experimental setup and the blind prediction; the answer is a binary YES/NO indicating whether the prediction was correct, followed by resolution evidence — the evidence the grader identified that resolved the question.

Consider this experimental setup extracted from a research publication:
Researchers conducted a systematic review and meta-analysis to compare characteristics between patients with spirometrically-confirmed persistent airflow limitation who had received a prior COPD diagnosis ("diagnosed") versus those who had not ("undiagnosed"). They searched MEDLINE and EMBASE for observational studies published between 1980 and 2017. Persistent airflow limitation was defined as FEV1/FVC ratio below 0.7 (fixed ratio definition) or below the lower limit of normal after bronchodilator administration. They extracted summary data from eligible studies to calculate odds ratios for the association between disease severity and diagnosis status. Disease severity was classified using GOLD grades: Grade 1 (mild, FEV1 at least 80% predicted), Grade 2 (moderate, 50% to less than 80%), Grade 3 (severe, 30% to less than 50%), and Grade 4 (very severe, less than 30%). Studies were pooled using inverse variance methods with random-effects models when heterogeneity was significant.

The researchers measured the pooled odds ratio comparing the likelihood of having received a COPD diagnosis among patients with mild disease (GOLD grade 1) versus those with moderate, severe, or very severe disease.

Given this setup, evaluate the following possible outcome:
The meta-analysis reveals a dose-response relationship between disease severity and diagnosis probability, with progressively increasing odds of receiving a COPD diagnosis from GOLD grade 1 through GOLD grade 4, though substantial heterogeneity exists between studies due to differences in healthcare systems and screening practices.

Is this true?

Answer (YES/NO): NO